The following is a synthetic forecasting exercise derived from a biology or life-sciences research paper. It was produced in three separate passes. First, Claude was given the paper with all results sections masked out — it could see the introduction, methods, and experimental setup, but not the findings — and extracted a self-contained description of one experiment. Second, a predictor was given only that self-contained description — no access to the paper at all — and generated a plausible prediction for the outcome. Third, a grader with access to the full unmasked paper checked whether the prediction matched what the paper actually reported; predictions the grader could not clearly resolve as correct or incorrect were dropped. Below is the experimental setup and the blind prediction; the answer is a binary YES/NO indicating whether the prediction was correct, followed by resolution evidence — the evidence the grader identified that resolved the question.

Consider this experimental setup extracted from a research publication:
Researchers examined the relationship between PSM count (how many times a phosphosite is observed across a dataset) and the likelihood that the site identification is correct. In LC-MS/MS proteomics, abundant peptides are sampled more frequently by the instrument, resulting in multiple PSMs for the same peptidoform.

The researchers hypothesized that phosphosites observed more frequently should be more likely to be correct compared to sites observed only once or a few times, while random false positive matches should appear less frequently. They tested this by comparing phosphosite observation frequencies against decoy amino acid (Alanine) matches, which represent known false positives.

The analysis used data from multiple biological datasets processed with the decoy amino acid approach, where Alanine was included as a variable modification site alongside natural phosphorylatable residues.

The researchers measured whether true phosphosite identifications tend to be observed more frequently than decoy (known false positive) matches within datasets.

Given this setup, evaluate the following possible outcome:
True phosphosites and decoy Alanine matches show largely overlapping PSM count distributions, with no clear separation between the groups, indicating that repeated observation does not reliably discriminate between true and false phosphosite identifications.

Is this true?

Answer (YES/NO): NO